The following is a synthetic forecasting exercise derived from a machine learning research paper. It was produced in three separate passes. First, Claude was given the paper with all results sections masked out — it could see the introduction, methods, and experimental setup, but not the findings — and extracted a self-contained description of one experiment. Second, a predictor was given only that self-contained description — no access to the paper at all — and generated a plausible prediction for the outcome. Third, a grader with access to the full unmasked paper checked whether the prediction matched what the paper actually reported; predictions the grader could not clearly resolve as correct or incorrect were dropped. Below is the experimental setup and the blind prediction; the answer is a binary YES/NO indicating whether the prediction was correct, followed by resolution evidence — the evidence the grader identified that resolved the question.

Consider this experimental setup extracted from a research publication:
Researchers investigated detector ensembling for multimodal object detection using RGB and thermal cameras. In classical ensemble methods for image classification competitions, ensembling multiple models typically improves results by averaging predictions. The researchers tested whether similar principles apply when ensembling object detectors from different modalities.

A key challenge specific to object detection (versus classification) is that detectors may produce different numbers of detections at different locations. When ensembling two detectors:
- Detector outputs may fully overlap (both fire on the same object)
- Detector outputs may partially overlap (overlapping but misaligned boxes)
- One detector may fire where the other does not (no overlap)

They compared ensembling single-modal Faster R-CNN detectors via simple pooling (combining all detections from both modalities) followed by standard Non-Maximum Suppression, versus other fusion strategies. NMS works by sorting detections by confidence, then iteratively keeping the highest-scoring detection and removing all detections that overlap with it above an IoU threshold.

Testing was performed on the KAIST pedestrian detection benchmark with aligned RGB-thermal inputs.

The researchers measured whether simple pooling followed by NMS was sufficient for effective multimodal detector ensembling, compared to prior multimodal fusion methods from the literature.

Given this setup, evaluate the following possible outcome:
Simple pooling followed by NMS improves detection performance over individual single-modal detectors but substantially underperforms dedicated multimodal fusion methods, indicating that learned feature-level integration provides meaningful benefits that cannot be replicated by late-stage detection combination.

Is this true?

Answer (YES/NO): NO